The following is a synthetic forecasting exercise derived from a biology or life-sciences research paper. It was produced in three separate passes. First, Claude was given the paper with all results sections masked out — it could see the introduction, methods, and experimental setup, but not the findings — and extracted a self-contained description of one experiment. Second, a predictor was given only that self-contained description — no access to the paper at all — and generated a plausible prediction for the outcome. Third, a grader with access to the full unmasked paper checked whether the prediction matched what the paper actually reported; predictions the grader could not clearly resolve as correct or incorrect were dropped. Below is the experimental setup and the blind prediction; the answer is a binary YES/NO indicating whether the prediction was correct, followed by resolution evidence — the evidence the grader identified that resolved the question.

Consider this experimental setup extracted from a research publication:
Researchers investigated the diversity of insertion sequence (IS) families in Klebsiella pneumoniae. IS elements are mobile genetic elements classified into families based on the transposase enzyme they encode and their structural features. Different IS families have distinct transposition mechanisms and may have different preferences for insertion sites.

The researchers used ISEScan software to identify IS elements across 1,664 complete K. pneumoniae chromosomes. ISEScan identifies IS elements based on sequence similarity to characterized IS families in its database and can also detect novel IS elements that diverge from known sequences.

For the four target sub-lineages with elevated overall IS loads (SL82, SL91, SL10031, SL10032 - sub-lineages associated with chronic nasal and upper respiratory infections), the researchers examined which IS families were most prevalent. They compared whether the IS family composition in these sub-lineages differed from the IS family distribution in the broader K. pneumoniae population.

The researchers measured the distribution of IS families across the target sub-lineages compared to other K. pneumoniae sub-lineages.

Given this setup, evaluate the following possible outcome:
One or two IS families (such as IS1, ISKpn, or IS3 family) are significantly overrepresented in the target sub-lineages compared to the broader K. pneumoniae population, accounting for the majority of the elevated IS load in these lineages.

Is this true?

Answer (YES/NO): YES